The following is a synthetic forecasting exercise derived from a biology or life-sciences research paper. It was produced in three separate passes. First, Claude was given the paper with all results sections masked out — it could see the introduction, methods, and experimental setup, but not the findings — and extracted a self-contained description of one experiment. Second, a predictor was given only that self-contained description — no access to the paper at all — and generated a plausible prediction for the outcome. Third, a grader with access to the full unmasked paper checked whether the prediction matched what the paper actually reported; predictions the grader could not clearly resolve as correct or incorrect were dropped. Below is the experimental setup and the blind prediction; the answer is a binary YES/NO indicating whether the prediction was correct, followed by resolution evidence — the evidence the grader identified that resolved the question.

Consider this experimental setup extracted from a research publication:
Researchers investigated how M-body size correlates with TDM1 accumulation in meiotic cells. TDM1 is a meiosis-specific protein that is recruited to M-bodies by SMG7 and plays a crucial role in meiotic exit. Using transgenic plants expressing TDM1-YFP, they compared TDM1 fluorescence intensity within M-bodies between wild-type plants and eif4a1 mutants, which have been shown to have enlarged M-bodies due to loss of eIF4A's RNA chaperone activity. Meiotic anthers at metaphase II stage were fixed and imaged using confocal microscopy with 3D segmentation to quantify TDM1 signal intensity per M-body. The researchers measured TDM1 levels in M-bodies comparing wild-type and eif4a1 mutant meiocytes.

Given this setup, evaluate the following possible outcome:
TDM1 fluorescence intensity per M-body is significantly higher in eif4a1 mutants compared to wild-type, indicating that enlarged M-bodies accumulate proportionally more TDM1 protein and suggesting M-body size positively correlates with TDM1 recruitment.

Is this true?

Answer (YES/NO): YES